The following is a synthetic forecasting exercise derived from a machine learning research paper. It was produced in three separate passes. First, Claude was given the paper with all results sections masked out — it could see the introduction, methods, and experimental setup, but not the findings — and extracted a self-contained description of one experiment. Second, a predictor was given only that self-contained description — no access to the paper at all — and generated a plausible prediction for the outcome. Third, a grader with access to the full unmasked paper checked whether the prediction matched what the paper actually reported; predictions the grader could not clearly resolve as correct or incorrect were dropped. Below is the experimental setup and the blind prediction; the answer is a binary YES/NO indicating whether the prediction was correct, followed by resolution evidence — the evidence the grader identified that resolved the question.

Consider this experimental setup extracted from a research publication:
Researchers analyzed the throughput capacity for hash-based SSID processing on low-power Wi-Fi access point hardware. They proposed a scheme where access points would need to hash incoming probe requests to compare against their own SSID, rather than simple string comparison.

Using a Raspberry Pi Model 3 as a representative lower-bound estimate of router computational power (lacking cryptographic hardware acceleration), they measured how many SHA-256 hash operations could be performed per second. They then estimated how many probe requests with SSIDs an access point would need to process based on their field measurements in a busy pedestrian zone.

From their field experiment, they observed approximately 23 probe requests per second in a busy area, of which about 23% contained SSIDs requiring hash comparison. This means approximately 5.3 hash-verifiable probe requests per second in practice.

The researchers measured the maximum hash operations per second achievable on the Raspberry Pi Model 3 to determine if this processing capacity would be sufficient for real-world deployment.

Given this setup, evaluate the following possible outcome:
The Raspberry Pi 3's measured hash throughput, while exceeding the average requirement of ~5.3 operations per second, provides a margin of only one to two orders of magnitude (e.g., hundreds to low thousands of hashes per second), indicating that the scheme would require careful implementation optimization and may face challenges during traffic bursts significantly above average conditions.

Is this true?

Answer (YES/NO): NO